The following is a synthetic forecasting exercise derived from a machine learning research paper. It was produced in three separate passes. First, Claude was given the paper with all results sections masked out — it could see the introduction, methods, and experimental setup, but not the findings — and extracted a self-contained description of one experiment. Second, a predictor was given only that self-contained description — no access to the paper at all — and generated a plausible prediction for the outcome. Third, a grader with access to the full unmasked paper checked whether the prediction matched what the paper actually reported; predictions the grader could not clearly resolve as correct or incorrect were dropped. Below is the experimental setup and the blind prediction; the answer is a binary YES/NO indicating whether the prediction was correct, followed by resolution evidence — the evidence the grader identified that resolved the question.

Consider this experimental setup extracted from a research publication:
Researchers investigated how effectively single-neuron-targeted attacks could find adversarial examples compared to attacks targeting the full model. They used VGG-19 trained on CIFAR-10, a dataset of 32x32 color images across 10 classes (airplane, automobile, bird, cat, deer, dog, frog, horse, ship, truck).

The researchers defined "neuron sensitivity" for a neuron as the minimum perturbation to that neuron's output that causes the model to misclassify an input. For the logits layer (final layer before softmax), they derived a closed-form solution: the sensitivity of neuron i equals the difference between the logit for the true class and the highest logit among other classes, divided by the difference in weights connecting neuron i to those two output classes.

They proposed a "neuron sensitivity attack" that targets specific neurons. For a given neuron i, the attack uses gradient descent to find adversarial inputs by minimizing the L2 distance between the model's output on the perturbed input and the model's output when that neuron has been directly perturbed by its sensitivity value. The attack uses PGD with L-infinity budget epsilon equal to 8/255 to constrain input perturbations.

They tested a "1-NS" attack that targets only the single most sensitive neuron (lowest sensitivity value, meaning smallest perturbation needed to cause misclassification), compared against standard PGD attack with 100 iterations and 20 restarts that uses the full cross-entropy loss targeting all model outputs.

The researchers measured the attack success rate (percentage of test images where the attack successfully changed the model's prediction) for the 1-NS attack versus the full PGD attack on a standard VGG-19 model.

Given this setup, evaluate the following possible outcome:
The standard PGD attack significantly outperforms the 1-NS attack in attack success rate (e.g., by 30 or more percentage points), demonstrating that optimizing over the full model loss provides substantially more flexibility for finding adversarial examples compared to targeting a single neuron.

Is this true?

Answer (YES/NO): YES